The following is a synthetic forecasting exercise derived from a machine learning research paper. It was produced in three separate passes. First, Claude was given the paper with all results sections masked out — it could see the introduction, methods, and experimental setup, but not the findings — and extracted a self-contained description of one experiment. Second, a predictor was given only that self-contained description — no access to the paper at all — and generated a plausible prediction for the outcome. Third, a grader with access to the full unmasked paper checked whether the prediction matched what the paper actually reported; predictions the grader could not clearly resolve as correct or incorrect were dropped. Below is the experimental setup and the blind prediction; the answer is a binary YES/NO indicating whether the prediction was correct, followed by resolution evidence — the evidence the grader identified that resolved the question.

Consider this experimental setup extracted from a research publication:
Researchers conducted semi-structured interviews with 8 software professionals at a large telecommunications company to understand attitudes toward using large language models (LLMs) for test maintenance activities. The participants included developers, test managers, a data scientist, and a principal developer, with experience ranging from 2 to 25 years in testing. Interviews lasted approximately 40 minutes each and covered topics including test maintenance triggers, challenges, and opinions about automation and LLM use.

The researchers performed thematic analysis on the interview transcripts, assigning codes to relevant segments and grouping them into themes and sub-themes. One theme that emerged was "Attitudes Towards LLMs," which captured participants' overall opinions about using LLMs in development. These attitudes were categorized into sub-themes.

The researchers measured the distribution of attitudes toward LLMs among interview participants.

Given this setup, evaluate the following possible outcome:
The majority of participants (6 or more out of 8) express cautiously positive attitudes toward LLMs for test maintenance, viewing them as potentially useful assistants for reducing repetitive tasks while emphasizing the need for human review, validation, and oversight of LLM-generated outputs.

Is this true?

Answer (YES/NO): NO